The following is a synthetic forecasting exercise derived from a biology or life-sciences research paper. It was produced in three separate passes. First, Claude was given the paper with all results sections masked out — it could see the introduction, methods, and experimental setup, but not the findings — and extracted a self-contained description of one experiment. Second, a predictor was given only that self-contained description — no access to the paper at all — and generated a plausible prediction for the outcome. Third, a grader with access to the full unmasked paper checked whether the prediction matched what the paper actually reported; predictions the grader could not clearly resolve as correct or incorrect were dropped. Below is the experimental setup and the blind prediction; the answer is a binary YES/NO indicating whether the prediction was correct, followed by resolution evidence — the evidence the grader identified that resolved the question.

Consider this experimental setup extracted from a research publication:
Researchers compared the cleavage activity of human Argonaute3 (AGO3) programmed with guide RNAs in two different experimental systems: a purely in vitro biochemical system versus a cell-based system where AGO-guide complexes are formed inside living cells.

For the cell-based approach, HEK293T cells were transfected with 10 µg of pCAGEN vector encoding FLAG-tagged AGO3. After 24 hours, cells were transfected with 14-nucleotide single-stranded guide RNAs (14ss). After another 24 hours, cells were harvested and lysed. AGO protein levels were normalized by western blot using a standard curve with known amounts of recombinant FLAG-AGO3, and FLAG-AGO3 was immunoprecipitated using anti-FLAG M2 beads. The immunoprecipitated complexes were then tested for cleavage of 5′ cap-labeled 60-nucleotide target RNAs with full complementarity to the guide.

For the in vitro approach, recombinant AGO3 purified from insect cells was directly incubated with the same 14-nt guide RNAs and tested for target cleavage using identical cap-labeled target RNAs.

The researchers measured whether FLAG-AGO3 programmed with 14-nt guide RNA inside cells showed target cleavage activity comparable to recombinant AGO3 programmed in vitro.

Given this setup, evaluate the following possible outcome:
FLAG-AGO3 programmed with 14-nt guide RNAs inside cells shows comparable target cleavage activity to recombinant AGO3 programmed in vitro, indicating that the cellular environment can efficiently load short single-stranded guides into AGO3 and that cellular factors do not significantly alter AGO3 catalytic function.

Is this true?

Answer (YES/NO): NO